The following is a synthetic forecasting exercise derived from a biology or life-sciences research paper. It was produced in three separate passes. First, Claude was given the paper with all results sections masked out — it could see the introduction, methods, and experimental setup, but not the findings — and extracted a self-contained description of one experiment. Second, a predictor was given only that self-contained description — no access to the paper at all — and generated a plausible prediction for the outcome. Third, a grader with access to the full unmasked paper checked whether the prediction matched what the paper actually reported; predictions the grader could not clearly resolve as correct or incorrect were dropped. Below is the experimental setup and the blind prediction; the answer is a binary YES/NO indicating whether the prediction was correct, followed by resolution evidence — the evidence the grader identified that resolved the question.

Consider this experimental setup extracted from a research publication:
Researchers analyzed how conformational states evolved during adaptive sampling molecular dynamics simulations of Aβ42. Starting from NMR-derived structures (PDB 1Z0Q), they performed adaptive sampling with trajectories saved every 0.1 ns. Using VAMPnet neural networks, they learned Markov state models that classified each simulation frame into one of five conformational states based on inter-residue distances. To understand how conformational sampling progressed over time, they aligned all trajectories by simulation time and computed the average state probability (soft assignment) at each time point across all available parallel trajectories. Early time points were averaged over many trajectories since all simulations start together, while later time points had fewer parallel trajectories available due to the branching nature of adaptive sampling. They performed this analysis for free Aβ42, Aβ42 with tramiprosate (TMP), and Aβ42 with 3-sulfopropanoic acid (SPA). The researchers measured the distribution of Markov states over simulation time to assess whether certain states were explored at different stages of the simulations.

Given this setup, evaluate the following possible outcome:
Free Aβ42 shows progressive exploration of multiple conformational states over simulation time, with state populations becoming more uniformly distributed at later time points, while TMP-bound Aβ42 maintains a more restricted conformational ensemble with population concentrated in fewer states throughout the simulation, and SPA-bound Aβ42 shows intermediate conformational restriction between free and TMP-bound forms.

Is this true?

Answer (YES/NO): NO